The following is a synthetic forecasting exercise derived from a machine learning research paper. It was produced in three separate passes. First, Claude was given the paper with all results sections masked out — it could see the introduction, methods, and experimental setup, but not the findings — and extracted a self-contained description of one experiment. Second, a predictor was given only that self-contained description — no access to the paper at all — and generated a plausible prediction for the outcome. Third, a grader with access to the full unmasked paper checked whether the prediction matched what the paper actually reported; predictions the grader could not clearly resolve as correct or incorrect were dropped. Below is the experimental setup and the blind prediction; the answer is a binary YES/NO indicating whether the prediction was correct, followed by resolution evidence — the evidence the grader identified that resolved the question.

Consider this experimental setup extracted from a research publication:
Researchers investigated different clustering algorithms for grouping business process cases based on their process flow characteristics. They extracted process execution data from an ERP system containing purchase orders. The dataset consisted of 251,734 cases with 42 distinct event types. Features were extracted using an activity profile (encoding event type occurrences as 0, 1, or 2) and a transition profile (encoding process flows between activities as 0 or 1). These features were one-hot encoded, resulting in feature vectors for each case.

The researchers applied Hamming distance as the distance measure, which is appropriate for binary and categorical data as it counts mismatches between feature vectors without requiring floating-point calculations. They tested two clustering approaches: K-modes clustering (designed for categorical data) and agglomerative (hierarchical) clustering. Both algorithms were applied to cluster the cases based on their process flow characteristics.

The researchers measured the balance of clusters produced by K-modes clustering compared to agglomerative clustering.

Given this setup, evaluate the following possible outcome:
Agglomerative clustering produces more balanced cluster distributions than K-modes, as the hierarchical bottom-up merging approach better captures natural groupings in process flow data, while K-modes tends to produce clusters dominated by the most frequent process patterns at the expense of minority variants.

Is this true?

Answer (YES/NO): NO